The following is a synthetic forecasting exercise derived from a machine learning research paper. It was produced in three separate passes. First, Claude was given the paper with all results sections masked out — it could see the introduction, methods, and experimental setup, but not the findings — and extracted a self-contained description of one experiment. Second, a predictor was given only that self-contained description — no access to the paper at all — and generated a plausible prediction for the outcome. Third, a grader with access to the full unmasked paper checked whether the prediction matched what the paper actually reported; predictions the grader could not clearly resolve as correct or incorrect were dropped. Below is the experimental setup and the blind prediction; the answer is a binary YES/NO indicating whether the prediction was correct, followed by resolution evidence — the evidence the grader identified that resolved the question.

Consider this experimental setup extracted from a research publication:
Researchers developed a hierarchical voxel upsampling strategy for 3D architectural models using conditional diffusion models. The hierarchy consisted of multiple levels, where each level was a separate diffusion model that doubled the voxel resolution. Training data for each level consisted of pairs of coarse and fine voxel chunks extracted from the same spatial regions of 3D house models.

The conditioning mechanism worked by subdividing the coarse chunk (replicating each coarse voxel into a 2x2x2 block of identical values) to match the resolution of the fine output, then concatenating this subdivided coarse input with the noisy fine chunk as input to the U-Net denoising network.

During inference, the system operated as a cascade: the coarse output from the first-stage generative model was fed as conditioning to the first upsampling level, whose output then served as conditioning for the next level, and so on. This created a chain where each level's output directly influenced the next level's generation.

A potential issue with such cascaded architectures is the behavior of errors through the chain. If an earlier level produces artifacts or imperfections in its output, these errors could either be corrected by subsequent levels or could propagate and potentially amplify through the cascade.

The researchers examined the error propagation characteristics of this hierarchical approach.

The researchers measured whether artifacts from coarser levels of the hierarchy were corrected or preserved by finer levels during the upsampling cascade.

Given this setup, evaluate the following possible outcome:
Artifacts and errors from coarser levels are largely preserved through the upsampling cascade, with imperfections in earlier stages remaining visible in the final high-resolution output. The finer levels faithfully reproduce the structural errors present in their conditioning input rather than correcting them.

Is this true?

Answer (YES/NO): YES